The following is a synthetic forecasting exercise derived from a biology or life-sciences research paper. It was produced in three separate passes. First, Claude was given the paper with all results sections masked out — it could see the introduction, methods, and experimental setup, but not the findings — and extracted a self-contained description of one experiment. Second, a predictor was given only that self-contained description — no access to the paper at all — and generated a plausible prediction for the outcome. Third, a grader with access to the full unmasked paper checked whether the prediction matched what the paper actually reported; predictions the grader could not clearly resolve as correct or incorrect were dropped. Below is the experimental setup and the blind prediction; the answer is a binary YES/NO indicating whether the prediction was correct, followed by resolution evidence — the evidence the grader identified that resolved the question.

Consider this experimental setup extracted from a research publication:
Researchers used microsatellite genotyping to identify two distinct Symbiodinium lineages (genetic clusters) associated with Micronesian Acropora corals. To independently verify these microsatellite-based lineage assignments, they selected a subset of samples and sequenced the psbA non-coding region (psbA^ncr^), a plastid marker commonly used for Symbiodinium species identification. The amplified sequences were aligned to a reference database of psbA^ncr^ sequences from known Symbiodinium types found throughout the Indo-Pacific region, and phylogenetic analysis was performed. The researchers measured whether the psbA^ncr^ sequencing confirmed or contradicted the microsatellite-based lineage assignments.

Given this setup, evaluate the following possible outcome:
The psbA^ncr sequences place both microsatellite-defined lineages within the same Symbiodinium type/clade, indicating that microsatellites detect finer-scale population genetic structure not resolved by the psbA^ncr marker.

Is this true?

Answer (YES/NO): NO